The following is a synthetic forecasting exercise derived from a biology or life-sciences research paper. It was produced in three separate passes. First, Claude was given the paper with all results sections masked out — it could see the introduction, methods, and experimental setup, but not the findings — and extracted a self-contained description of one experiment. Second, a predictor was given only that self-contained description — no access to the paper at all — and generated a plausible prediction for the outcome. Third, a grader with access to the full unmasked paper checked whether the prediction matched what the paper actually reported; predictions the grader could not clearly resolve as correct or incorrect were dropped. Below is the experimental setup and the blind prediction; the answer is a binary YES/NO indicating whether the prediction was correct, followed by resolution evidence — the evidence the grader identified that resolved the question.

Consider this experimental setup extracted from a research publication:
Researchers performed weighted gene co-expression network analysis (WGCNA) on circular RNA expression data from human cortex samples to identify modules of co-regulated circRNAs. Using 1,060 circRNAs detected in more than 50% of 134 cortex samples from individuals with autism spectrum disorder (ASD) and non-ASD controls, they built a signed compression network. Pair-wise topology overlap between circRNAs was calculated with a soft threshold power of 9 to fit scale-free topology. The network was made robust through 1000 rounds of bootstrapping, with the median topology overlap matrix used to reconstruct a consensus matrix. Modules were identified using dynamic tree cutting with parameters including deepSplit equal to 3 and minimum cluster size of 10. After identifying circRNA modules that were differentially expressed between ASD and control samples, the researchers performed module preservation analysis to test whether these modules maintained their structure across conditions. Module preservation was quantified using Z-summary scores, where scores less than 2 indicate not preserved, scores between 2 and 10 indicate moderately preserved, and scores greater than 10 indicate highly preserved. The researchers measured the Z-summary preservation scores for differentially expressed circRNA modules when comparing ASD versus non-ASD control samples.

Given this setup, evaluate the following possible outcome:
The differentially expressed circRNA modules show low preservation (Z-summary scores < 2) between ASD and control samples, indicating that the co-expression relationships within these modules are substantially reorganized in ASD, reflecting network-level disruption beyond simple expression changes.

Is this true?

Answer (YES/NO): NO